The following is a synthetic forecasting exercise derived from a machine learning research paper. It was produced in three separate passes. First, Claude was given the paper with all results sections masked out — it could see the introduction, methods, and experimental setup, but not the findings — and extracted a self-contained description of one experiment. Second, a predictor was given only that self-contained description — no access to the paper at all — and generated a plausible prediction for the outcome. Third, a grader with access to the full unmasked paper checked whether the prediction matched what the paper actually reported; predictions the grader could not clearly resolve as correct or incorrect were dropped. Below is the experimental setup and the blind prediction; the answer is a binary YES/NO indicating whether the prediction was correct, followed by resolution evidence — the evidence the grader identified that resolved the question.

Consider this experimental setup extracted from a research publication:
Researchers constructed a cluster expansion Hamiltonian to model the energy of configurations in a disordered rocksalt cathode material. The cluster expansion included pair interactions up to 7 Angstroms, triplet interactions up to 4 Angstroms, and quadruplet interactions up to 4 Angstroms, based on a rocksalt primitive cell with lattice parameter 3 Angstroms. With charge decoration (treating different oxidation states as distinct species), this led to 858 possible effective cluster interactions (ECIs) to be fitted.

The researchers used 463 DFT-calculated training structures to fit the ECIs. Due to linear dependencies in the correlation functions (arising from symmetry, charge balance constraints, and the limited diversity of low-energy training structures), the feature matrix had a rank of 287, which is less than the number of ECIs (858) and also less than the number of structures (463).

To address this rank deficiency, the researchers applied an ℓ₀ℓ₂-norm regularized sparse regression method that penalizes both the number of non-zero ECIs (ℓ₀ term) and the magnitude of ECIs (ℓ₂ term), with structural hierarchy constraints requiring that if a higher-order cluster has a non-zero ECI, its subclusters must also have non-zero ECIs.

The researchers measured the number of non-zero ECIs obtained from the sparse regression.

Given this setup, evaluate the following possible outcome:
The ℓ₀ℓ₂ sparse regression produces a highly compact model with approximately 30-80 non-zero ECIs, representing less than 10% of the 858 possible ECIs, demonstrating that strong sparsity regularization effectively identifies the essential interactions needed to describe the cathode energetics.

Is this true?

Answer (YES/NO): NO